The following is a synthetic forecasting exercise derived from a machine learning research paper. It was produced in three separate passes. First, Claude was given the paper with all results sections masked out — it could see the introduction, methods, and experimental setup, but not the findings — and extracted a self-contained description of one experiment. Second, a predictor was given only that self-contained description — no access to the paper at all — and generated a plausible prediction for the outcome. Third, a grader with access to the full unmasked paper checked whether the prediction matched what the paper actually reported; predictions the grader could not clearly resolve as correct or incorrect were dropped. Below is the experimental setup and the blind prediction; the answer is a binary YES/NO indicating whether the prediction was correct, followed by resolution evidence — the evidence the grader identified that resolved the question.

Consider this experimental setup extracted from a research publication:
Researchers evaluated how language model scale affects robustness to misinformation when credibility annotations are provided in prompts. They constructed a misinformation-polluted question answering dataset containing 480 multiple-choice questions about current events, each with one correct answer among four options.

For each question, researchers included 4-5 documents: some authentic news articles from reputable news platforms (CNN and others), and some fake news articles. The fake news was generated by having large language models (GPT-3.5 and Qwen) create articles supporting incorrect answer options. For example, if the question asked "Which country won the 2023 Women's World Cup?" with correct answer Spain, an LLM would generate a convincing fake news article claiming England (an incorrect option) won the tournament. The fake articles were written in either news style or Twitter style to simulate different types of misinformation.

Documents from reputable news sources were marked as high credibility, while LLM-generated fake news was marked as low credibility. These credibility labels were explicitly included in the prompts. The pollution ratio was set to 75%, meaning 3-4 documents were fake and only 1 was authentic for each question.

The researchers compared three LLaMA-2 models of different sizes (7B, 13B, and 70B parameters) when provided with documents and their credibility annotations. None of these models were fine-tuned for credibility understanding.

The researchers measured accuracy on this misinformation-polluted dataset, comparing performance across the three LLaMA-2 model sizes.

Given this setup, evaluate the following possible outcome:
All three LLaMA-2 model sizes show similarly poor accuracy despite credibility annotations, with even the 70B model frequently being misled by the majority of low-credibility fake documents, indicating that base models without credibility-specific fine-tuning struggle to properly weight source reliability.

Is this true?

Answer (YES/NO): YES